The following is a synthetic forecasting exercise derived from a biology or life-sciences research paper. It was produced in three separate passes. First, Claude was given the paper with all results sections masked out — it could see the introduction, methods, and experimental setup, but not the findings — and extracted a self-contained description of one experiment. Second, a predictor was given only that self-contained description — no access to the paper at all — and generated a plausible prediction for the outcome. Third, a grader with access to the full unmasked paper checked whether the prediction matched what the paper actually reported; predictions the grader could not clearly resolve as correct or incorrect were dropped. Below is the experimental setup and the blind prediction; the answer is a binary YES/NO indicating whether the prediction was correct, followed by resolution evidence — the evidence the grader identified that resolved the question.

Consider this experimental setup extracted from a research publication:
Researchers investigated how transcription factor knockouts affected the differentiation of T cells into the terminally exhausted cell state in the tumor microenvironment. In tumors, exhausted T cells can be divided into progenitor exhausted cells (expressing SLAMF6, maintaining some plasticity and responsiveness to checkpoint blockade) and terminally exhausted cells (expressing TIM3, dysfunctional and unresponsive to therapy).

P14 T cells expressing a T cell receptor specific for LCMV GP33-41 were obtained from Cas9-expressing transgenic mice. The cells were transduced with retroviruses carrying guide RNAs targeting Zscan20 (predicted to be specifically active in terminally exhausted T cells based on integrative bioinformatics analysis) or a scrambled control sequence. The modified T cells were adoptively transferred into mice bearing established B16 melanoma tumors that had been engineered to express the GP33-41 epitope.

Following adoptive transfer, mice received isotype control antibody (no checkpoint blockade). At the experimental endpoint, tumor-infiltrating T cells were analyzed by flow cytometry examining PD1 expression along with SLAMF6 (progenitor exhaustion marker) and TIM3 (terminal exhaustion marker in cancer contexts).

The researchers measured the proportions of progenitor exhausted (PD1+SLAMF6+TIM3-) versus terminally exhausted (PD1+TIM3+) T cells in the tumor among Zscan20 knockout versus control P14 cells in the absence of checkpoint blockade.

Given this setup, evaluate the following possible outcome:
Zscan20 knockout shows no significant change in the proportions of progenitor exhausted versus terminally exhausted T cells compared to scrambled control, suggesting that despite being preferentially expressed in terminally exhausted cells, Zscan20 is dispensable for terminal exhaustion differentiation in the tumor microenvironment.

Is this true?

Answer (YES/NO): NO